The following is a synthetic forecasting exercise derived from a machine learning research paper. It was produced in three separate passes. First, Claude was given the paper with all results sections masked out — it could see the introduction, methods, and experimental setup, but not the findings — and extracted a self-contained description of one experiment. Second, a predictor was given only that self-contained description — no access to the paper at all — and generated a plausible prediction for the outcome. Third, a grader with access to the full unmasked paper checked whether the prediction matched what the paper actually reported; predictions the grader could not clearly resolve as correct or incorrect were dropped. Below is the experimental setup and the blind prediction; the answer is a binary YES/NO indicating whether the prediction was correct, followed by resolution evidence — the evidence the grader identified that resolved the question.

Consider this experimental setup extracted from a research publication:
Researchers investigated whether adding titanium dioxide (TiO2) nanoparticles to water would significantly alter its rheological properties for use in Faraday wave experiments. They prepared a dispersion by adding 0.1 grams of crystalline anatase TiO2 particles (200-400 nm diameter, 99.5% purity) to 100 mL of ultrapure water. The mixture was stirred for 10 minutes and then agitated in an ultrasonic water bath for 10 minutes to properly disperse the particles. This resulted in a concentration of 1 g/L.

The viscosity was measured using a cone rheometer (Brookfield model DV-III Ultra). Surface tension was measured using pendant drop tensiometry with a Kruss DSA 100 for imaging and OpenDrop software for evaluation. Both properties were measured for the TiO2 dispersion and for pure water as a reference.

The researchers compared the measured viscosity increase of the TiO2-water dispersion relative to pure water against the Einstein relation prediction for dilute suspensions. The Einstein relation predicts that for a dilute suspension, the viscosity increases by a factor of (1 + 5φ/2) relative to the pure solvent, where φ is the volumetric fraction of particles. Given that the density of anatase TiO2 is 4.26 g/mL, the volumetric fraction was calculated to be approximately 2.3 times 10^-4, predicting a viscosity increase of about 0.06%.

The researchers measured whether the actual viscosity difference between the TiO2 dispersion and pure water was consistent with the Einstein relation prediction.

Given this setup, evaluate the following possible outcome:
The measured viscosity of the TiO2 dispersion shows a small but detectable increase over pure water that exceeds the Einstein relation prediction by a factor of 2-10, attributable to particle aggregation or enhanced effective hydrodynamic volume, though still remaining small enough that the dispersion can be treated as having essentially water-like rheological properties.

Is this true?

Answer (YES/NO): NO